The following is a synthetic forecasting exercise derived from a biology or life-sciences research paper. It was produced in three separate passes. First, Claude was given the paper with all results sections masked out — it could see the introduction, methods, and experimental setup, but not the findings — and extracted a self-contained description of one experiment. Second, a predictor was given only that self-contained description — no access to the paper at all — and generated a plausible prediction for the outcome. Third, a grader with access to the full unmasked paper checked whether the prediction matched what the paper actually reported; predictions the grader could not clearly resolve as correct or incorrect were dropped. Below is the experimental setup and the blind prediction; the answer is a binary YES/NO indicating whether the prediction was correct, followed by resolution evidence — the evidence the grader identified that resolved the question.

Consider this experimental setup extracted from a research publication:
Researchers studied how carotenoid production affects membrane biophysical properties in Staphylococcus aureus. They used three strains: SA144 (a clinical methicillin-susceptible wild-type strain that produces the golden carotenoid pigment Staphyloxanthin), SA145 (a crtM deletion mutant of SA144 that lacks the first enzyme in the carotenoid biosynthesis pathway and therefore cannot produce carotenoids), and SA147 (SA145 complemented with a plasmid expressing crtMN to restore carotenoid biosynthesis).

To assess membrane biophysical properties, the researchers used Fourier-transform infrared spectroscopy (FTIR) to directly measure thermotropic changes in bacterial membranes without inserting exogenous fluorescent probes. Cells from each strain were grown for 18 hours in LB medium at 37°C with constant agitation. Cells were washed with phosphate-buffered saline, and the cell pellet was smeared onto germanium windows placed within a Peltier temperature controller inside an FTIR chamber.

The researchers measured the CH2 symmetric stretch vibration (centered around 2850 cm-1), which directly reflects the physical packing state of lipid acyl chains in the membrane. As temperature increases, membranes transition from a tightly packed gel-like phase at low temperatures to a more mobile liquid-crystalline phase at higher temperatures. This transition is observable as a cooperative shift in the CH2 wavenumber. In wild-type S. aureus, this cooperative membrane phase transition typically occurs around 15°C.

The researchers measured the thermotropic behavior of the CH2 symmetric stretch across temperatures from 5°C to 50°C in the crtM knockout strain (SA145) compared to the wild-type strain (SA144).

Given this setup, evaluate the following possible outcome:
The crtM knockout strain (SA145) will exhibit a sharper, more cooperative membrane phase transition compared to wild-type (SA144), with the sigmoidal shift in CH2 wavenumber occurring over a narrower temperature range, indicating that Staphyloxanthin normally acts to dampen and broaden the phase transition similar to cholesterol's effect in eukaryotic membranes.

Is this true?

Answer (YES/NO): YES